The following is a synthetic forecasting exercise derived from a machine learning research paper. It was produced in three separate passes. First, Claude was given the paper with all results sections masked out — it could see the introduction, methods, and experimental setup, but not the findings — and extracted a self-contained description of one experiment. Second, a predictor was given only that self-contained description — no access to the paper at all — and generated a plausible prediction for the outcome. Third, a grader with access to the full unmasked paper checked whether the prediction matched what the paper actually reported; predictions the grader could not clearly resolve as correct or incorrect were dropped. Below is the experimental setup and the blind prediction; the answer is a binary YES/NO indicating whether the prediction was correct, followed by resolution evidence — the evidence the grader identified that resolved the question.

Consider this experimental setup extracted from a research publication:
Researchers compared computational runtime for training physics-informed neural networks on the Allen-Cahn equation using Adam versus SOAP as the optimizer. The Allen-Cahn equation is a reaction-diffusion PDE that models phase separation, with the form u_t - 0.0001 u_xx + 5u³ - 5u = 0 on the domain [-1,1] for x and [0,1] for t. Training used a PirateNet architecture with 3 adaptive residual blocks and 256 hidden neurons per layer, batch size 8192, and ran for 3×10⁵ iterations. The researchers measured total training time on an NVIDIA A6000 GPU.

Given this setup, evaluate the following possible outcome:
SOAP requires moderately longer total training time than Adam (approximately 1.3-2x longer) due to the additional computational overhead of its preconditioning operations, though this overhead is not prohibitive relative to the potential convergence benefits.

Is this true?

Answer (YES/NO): NO